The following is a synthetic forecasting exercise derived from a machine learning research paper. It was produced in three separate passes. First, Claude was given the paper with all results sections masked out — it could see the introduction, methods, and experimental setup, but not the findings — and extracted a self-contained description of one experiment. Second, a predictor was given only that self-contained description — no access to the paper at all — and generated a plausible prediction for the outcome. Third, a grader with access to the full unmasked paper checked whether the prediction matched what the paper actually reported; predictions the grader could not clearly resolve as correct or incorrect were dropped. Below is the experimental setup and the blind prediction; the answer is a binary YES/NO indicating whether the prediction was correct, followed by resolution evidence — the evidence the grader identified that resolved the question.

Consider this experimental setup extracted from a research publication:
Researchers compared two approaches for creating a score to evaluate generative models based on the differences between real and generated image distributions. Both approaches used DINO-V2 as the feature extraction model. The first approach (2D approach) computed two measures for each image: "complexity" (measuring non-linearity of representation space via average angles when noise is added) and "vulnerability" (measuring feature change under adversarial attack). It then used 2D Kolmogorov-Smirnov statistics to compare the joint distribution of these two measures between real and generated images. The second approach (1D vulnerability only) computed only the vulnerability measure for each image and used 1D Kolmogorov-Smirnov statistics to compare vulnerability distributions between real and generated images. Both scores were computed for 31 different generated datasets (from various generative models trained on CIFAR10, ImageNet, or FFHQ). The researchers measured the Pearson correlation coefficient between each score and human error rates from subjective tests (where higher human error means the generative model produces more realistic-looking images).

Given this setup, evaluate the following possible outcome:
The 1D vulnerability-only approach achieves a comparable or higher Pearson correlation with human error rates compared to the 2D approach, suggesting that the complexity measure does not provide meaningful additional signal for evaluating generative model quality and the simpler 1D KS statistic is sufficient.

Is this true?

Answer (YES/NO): NO